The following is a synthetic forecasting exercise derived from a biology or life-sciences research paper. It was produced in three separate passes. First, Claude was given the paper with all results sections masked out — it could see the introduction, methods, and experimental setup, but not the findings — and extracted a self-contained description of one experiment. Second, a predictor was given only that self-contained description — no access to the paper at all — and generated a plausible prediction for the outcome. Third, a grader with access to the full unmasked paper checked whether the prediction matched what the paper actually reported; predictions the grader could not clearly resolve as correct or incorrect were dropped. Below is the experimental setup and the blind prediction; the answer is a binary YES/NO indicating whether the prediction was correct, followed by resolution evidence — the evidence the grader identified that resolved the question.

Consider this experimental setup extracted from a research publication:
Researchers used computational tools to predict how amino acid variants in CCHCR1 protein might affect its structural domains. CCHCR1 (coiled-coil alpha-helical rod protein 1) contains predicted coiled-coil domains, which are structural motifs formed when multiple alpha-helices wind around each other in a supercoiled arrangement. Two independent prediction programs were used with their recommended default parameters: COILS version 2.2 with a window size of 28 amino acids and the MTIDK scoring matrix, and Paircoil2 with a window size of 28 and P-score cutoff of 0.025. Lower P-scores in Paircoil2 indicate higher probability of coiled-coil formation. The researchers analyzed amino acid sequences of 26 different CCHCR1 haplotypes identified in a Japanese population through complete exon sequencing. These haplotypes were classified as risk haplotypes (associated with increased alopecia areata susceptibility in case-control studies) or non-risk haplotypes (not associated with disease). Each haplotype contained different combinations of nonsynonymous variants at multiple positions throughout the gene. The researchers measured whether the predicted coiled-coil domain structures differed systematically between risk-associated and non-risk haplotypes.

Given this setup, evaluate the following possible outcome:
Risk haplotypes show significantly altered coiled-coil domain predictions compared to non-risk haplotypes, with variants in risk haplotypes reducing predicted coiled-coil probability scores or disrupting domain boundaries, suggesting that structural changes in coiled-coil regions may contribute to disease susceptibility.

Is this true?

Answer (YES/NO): YES